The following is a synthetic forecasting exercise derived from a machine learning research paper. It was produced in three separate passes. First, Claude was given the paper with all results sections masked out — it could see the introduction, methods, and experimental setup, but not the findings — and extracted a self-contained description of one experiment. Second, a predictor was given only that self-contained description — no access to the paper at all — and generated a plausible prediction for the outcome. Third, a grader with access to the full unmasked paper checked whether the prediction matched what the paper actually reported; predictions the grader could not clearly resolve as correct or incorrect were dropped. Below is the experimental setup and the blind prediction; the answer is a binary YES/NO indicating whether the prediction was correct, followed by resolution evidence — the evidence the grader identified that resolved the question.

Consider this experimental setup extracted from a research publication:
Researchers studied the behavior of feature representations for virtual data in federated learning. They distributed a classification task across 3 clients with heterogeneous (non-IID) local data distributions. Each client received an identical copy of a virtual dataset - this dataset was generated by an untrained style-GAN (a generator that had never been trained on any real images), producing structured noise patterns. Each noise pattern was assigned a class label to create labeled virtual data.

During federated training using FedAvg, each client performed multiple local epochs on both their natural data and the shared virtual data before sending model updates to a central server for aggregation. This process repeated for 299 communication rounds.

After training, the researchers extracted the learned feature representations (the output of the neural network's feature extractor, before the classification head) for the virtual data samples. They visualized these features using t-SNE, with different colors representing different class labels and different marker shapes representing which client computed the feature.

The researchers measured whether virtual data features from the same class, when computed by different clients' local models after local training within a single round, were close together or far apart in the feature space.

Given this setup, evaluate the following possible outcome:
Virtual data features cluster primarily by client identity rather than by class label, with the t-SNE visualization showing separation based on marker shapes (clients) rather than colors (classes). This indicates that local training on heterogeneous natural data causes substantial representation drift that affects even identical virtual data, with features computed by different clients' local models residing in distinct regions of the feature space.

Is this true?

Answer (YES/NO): NO